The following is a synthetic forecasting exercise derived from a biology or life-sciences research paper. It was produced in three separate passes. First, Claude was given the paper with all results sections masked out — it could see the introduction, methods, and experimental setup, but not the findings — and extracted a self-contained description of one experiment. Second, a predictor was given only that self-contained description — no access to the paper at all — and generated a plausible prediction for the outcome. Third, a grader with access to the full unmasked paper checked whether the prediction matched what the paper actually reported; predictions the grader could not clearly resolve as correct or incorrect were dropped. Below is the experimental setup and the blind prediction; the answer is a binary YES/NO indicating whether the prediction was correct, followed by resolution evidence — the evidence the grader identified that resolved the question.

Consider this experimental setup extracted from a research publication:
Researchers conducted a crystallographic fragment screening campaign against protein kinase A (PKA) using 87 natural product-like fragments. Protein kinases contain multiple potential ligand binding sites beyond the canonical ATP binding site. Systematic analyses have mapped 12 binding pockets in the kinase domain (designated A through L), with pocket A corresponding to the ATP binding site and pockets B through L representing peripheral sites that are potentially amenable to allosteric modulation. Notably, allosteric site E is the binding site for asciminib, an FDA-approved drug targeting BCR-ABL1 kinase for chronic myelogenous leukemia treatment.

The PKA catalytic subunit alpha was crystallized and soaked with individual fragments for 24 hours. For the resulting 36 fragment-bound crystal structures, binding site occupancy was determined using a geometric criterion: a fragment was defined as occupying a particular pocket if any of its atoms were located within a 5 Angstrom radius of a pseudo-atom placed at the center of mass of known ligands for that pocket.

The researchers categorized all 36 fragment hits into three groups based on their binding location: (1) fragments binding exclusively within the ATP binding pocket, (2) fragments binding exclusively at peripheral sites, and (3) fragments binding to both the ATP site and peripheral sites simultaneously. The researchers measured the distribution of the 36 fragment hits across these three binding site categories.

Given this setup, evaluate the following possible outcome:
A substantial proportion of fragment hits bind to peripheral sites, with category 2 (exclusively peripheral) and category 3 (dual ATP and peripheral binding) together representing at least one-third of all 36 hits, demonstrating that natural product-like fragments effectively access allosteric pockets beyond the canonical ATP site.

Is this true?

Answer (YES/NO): YES